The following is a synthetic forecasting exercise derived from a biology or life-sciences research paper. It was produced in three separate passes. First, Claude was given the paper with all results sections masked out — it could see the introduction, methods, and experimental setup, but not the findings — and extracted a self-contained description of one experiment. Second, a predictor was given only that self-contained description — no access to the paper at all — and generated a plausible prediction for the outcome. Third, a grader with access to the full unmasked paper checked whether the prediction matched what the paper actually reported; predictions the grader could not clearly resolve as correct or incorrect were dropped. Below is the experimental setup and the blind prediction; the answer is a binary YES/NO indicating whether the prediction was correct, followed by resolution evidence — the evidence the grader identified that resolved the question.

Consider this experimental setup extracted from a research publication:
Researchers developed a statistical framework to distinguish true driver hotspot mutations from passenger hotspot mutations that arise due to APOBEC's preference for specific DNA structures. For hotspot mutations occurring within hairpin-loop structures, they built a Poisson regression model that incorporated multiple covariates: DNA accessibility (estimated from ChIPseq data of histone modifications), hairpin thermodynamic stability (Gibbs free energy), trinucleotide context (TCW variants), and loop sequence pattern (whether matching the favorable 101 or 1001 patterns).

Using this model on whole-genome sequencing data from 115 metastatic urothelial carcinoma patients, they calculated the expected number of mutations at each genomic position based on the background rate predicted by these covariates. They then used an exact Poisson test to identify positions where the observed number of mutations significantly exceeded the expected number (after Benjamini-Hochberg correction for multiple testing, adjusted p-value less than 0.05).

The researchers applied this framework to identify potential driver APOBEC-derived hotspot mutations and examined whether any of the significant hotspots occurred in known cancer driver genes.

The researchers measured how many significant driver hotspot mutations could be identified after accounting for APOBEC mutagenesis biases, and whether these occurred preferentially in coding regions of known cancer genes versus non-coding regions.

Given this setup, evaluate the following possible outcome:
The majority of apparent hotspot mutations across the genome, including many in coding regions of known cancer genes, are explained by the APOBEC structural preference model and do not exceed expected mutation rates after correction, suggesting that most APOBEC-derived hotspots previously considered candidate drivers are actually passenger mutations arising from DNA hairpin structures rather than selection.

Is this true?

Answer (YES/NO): NO